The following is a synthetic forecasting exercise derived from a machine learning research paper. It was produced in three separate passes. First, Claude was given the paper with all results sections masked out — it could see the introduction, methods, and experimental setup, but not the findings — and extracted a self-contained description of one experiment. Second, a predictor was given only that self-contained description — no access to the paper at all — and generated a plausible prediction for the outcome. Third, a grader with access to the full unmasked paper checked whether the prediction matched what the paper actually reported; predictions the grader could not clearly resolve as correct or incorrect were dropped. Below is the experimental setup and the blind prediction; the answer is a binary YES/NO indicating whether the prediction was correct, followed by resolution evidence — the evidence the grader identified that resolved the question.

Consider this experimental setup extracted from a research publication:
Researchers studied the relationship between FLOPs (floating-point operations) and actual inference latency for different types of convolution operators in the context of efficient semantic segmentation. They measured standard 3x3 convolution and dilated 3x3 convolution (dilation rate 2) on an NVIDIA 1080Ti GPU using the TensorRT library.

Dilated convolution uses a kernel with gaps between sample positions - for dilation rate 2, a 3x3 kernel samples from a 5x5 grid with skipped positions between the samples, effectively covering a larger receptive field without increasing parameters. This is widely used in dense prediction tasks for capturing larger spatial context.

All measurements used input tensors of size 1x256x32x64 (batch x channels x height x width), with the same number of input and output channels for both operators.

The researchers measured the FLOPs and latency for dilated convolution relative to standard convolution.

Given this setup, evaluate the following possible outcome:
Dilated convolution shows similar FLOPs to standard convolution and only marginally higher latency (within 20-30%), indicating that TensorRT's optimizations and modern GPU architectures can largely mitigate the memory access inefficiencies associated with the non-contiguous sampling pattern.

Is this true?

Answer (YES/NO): NO